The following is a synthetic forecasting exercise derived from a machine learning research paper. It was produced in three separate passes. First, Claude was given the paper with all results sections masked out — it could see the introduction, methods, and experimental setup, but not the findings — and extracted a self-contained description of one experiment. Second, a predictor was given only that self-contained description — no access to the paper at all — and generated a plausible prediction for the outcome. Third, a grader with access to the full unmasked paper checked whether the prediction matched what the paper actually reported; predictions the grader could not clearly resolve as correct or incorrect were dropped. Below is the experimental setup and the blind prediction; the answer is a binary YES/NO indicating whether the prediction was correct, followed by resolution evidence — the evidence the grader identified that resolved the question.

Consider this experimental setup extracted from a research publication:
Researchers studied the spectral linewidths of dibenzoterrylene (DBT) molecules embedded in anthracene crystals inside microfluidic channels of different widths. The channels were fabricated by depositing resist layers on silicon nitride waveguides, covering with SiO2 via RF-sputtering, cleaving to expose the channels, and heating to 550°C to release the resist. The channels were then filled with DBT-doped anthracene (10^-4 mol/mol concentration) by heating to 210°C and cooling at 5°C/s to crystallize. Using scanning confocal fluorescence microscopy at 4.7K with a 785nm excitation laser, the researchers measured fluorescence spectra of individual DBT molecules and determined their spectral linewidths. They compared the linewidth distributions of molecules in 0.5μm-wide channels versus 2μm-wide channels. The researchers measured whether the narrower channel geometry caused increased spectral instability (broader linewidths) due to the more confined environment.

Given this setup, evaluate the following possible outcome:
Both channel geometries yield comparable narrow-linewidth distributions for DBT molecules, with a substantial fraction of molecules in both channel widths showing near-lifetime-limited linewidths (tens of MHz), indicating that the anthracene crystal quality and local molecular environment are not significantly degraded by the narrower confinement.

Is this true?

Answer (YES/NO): NO